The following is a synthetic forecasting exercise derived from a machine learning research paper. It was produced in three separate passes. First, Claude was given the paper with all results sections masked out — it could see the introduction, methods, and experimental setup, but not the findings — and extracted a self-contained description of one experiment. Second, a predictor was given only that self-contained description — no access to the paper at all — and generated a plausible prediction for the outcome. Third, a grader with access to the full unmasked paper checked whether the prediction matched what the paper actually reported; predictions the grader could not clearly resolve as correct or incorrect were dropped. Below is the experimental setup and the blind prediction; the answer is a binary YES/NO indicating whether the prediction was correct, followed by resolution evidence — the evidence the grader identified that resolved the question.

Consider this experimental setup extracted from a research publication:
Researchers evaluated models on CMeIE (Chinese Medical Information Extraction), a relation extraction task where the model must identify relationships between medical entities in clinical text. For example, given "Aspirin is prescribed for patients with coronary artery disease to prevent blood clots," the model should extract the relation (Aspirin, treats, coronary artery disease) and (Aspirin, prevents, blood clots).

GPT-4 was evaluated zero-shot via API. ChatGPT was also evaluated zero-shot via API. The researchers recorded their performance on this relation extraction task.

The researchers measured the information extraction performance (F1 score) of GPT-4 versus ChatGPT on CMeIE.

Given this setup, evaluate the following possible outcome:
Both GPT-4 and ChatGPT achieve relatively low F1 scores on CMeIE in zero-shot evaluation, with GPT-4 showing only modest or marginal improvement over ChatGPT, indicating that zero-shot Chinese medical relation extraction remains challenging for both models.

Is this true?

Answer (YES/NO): NO